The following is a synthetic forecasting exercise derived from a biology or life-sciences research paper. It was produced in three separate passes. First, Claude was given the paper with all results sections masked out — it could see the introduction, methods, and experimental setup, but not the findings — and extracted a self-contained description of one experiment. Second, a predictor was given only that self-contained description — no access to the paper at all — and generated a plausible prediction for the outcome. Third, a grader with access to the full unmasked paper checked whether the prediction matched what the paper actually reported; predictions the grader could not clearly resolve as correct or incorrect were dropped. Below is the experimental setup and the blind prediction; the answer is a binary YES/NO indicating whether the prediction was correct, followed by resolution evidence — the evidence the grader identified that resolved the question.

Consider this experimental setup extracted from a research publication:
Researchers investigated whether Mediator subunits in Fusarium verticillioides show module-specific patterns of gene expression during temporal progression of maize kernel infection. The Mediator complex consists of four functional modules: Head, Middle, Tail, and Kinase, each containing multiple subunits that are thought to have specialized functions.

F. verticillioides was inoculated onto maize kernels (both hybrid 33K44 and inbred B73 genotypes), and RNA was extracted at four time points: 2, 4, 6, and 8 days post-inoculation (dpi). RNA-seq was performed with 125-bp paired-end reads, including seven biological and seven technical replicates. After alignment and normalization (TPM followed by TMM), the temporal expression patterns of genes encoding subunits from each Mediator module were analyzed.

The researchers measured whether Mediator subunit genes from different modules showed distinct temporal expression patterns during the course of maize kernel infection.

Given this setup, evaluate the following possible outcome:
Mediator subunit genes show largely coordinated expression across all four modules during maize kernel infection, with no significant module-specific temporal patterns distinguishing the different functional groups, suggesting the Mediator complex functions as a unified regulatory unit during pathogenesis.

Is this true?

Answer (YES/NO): YES